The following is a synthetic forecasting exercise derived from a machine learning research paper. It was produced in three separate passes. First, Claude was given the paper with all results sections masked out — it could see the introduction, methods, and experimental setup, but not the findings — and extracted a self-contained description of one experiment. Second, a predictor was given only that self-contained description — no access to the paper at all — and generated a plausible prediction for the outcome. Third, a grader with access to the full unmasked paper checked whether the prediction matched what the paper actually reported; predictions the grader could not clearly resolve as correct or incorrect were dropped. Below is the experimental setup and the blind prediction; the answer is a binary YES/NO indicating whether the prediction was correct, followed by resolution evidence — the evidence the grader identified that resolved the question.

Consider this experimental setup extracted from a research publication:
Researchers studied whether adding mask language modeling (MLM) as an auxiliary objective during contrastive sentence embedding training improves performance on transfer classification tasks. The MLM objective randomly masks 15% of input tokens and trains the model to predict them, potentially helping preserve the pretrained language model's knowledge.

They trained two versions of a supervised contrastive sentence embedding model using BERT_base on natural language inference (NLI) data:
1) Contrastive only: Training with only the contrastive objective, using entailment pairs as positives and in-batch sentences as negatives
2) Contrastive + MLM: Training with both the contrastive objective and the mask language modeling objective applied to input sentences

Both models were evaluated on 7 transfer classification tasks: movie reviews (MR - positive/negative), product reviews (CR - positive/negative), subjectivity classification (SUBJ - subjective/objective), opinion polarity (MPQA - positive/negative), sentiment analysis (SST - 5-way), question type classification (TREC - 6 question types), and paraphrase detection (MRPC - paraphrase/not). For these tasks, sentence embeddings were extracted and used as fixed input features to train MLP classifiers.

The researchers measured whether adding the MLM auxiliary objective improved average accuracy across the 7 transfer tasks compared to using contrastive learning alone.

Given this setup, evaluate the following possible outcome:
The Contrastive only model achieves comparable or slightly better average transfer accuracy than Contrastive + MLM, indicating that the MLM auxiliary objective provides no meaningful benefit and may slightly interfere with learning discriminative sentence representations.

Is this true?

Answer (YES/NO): NO